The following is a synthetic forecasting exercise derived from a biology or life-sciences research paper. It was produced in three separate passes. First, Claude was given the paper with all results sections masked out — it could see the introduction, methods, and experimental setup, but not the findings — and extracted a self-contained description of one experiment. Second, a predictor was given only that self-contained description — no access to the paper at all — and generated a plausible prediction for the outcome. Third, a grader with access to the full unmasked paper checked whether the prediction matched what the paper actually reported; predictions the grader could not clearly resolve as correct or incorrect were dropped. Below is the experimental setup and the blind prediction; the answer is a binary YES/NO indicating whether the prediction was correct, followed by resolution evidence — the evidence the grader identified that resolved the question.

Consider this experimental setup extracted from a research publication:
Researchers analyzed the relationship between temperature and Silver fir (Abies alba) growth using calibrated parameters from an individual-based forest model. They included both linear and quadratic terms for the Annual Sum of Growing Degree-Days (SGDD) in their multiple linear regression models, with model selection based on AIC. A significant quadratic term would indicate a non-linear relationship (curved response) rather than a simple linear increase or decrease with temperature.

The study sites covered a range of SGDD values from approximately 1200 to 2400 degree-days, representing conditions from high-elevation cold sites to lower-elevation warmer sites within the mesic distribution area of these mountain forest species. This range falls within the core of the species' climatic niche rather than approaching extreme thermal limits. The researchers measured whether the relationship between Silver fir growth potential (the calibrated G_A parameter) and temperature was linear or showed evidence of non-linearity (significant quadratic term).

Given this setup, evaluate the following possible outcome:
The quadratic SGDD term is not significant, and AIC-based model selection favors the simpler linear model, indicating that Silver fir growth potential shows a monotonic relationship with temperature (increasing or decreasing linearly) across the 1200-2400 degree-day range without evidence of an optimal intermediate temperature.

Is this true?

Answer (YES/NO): YES